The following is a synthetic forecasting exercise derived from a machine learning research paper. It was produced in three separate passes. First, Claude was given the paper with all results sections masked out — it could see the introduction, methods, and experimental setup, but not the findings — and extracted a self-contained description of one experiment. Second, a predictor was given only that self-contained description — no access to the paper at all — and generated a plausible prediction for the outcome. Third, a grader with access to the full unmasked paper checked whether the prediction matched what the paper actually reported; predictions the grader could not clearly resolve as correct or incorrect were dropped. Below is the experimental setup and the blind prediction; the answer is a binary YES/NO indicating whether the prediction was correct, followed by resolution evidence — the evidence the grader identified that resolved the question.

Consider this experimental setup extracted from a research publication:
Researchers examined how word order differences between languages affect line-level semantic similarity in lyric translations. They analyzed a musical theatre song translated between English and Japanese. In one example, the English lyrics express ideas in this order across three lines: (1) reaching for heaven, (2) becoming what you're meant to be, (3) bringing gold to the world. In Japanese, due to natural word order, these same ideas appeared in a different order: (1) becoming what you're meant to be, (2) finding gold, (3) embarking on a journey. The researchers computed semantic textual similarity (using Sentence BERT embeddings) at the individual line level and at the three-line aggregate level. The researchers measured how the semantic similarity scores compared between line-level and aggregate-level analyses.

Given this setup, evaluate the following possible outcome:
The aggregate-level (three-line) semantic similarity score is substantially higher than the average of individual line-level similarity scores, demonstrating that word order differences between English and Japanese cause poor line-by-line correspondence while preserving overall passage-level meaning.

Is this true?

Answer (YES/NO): YES